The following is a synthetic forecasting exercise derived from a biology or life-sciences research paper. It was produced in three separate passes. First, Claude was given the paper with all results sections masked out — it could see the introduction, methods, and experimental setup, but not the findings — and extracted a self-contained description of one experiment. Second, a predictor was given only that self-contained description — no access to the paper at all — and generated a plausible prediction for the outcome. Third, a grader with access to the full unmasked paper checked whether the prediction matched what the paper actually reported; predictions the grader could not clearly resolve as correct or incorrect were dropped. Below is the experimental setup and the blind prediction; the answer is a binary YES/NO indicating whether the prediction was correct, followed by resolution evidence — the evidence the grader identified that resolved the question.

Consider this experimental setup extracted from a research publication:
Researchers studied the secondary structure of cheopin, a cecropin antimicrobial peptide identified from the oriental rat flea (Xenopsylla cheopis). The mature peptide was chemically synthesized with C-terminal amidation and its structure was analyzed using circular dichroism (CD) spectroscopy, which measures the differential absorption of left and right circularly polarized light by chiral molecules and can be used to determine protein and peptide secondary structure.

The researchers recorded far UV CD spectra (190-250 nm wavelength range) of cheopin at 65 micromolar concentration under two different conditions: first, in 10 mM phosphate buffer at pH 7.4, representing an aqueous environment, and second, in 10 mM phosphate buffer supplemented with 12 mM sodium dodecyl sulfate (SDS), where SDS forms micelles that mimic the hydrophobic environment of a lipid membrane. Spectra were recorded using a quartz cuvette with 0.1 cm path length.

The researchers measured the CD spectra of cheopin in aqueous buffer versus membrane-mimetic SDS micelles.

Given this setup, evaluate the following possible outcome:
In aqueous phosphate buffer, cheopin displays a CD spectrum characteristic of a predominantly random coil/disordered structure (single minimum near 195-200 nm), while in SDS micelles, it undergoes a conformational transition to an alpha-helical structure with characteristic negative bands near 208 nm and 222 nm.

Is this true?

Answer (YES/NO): YES